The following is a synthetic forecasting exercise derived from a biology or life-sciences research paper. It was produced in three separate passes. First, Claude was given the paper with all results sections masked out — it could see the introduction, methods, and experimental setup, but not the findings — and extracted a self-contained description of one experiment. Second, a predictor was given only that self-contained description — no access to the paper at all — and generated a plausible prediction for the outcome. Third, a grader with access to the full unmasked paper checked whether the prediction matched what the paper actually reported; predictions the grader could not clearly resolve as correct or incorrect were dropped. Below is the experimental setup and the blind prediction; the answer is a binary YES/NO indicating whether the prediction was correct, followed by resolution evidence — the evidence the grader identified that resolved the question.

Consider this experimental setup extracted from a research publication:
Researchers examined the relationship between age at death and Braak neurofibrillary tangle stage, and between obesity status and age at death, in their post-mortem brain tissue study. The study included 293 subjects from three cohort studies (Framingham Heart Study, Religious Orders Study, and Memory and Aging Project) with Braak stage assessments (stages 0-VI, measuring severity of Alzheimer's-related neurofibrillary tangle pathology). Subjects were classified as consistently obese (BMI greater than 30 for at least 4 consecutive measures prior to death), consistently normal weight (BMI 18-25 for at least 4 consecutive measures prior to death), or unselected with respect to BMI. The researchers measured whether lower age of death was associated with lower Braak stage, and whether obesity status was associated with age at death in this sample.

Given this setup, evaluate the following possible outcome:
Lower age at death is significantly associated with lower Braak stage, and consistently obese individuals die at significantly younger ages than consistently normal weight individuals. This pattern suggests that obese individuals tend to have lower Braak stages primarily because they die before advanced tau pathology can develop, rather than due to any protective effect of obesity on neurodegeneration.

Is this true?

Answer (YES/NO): NO